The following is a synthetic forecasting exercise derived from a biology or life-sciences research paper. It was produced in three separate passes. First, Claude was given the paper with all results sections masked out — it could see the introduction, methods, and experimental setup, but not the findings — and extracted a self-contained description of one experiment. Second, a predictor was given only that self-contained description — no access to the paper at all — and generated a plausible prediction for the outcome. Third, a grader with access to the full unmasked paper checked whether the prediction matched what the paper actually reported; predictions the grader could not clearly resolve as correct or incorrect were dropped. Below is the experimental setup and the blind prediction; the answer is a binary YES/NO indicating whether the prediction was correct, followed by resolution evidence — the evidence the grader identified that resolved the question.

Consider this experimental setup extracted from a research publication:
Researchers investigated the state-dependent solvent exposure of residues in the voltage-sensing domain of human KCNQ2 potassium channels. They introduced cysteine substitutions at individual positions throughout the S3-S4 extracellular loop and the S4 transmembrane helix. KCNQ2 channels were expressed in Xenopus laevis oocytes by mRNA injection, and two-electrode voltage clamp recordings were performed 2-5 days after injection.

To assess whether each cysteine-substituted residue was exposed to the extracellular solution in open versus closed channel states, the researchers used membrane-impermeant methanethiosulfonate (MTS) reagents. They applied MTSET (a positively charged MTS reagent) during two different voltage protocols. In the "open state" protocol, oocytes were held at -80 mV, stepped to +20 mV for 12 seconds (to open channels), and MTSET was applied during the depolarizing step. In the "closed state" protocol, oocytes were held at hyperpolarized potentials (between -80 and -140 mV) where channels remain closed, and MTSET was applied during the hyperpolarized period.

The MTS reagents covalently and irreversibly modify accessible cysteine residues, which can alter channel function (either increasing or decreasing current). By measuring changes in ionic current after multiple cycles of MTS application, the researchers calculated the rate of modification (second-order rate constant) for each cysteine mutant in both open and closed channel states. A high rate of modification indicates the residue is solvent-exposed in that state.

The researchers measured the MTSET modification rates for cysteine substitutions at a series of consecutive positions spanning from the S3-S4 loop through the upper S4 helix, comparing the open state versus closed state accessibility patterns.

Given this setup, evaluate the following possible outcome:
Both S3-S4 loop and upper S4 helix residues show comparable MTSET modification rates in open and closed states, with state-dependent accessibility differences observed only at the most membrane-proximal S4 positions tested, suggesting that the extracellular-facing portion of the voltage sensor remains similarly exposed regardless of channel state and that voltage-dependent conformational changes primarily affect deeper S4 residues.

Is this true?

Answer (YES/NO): NO